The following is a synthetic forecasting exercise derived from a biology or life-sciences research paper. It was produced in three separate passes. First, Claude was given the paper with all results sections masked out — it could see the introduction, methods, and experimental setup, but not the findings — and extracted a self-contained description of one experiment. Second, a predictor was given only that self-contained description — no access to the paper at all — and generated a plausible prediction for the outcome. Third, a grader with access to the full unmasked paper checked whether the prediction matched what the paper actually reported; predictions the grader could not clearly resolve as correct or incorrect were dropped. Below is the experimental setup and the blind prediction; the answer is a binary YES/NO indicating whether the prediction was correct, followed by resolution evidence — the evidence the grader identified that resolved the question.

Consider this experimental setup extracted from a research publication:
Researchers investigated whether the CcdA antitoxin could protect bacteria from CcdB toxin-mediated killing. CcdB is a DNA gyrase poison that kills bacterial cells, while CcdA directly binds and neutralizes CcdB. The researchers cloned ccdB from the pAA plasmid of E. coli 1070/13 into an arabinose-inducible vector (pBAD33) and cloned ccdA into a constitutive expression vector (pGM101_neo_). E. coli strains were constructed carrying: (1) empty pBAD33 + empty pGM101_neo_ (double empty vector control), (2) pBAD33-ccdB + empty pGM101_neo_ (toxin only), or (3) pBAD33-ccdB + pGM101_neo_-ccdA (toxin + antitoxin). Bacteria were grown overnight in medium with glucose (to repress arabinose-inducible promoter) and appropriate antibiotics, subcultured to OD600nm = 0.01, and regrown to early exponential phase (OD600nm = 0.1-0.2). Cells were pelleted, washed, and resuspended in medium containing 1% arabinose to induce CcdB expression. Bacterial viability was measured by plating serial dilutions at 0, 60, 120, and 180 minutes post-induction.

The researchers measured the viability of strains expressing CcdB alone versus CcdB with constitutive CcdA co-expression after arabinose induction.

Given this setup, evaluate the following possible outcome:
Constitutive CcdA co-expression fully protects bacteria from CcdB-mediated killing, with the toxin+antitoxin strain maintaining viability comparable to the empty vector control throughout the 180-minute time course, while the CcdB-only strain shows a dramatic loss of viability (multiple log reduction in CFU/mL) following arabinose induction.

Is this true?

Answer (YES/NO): YES